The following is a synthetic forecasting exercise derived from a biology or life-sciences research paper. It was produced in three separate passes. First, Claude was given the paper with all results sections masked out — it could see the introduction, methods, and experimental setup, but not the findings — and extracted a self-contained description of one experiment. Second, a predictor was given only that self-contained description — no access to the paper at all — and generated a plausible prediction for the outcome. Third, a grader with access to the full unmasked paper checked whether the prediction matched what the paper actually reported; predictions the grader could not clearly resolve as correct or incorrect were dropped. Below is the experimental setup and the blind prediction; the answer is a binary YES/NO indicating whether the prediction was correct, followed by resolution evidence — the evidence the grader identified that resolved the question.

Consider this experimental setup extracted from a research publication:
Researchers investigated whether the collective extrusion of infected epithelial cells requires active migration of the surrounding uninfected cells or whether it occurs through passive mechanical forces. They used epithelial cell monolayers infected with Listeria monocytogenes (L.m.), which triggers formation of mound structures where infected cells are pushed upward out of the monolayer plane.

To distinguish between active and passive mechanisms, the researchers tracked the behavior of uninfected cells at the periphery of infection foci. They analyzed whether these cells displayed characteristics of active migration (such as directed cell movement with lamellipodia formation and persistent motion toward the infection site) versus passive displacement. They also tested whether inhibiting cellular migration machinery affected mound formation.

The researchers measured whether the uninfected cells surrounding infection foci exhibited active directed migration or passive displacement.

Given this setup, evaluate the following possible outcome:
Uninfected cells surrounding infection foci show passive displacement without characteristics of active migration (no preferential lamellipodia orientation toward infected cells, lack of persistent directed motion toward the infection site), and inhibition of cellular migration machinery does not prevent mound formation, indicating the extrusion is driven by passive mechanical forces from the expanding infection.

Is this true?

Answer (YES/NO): NO